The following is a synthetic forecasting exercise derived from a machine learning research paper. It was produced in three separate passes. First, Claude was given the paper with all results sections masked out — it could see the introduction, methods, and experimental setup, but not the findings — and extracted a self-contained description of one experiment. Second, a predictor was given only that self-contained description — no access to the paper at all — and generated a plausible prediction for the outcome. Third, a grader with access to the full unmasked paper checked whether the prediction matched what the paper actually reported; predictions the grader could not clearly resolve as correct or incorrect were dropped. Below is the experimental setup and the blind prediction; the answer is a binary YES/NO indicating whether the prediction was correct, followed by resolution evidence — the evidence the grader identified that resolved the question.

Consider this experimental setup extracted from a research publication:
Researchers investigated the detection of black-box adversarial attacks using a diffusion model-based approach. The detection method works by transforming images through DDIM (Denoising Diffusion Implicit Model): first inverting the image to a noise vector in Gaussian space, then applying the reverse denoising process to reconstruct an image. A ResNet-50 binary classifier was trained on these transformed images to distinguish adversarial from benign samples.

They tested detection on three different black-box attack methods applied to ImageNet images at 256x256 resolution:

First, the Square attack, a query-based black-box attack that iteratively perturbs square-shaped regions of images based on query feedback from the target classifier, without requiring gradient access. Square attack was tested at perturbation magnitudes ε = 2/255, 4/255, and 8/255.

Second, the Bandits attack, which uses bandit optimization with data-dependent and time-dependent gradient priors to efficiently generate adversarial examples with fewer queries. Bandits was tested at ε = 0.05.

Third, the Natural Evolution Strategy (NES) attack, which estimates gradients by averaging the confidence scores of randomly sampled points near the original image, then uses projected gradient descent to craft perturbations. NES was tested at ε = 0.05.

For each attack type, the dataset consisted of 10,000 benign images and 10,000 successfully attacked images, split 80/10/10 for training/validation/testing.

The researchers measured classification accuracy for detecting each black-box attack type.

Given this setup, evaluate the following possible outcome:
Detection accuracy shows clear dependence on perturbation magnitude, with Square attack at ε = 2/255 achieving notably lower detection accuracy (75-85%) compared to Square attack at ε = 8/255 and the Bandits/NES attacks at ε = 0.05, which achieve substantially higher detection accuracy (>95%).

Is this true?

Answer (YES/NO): NO